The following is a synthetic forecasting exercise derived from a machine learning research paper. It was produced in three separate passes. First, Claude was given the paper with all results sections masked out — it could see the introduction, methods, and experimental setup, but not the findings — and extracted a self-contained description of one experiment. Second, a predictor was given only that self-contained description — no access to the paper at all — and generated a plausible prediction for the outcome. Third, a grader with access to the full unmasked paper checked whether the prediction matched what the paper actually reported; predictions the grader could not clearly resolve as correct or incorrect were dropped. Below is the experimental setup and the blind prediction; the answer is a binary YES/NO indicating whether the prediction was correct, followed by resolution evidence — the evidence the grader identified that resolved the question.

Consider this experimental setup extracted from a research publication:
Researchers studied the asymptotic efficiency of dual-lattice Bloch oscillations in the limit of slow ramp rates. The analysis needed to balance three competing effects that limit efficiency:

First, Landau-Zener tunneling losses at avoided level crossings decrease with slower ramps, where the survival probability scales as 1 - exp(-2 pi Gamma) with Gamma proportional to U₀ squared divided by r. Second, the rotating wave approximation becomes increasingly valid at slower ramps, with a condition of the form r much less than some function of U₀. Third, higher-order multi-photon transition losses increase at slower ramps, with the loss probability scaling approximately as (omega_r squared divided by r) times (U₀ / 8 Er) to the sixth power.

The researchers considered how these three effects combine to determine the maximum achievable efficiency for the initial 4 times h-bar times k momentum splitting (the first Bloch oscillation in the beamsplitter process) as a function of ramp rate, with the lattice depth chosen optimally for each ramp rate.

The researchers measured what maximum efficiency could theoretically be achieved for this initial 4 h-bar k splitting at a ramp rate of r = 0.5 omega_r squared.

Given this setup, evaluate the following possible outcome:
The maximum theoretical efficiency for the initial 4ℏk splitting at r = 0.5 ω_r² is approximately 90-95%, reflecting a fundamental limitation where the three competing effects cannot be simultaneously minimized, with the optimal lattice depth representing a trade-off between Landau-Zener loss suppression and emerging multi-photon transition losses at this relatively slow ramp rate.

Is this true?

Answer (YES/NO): NO